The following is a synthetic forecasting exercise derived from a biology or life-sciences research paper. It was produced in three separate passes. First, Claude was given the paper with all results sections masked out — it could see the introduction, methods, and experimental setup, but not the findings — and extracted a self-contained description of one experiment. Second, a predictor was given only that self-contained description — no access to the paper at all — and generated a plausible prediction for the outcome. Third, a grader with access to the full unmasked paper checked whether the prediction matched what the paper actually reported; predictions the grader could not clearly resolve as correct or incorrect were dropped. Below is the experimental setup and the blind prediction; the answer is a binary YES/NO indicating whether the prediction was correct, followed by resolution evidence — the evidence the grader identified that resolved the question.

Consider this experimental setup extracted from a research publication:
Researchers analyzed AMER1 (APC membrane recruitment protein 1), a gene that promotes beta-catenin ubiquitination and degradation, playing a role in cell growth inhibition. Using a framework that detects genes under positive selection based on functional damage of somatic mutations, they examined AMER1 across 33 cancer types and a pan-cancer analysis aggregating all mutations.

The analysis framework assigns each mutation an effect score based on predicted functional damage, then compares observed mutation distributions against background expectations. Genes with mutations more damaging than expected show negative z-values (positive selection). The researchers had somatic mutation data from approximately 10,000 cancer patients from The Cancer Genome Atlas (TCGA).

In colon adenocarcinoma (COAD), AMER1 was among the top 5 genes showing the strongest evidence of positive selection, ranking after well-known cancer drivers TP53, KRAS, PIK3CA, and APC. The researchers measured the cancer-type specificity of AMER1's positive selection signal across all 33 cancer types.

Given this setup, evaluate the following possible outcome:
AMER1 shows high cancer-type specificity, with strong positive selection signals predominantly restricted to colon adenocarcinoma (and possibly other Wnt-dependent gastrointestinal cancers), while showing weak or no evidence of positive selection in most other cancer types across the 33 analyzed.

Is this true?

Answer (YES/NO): YES